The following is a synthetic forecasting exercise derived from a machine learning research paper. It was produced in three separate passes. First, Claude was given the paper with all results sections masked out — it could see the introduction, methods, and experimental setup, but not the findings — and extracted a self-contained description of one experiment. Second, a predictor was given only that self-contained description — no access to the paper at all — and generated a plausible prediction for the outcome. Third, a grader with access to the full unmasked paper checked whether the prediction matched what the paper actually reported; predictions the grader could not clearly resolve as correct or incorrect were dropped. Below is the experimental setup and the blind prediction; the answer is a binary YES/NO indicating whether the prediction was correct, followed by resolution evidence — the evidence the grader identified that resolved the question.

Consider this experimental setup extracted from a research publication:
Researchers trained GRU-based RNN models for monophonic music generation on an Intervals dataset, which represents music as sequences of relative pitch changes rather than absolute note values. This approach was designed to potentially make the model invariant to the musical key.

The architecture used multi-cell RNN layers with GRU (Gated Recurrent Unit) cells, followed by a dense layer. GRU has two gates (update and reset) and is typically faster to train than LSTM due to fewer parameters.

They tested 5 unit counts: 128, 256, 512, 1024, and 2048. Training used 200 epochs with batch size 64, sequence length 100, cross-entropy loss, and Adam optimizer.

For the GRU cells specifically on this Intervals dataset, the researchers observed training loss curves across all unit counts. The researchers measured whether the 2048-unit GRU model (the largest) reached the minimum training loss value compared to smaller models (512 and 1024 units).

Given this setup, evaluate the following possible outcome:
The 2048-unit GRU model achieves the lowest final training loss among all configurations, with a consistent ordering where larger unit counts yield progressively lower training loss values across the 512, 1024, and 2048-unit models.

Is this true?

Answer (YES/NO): NO